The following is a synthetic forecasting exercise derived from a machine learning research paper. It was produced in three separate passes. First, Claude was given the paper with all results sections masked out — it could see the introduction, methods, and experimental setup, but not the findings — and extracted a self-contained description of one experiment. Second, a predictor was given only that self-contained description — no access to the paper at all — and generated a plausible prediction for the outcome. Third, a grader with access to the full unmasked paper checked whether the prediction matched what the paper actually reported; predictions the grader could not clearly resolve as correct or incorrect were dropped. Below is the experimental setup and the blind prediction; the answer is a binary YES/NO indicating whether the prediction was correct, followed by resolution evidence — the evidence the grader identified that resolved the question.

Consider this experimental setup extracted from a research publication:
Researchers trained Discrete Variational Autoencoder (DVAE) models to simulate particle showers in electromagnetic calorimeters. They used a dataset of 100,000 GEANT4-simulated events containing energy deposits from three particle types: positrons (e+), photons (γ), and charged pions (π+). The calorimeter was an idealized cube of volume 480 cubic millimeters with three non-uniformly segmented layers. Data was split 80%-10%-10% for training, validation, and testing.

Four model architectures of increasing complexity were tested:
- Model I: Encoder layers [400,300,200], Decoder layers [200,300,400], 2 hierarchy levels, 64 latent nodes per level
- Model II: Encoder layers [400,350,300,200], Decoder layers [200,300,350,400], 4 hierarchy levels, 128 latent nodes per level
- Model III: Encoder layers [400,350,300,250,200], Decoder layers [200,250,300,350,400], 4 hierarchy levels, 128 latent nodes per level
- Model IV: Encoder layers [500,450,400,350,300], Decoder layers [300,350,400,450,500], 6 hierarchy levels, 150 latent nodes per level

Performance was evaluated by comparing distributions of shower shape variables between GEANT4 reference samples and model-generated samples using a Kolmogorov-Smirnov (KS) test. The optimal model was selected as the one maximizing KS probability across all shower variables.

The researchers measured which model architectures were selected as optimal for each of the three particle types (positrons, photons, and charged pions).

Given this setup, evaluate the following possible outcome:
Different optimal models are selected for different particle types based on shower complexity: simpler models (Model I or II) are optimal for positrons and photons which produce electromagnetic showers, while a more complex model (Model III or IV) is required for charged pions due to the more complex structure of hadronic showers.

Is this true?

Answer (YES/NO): NO